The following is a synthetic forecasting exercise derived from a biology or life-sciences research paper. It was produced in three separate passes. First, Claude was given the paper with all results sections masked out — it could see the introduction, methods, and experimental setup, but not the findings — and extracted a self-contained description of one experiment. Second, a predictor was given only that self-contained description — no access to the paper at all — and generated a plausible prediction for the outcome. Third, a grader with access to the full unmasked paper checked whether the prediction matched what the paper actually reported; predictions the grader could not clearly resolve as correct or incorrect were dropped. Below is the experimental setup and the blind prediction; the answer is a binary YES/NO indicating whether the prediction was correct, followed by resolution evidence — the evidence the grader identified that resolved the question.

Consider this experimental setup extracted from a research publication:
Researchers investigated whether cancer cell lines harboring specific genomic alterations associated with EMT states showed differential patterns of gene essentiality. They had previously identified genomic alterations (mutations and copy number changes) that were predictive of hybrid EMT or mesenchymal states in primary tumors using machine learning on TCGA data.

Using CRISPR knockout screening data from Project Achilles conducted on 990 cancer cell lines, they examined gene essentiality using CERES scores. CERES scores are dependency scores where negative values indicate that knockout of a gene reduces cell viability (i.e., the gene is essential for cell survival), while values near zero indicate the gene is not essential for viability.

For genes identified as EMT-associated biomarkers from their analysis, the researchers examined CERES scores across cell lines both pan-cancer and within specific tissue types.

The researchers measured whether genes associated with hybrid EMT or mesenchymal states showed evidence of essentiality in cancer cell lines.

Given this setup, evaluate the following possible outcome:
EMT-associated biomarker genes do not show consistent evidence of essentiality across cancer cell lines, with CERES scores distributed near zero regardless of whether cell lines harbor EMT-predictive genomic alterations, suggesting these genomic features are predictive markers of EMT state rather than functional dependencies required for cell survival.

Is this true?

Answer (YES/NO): NO